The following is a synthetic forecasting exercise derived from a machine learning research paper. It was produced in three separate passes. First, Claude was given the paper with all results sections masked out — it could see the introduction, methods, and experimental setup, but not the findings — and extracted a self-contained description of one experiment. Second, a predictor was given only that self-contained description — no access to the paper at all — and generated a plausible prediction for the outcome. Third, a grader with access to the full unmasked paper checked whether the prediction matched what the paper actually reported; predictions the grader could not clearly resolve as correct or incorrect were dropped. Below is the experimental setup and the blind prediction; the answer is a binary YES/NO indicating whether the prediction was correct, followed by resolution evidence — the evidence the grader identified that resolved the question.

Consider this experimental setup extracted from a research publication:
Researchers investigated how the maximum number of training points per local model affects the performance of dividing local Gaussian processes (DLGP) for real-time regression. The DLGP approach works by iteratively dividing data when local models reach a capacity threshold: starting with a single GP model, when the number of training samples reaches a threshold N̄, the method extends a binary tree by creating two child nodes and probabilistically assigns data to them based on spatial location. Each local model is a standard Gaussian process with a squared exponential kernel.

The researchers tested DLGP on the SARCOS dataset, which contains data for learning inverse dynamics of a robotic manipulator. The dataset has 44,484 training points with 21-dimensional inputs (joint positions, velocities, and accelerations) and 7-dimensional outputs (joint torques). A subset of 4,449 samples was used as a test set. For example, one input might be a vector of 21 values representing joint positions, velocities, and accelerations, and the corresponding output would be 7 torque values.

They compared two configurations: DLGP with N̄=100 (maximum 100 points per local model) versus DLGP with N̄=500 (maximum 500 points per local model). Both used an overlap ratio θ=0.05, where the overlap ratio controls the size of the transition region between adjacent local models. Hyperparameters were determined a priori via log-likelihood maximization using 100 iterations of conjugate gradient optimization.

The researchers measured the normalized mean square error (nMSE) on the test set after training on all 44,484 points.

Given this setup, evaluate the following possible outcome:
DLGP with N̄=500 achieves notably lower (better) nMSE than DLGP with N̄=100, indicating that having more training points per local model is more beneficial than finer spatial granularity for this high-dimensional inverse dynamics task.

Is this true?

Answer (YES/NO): NO